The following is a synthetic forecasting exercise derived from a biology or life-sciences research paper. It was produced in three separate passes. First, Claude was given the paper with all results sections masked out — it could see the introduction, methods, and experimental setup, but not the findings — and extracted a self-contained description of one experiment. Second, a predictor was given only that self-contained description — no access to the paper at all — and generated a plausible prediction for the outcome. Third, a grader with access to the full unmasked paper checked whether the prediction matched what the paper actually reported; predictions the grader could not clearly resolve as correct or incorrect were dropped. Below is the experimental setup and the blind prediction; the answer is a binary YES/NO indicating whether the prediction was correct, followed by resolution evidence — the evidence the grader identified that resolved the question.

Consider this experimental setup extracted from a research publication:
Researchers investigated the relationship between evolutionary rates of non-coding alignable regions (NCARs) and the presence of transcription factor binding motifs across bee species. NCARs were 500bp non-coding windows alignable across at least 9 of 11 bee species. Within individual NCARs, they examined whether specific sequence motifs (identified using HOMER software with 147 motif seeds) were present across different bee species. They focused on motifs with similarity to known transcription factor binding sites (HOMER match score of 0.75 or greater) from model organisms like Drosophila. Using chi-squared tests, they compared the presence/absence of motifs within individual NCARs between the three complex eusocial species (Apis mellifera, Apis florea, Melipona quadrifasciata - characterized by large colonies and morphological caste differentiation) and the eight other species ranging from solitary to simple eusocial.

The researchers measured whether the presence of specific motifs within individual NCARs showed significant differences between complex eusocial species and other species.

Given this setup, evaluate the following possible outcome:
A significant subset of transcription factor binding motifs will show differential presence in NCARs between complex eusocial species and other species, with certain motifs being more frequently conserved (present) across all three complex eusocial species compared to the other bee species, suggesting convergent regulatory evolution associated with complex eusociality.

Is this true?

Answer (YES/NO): NO